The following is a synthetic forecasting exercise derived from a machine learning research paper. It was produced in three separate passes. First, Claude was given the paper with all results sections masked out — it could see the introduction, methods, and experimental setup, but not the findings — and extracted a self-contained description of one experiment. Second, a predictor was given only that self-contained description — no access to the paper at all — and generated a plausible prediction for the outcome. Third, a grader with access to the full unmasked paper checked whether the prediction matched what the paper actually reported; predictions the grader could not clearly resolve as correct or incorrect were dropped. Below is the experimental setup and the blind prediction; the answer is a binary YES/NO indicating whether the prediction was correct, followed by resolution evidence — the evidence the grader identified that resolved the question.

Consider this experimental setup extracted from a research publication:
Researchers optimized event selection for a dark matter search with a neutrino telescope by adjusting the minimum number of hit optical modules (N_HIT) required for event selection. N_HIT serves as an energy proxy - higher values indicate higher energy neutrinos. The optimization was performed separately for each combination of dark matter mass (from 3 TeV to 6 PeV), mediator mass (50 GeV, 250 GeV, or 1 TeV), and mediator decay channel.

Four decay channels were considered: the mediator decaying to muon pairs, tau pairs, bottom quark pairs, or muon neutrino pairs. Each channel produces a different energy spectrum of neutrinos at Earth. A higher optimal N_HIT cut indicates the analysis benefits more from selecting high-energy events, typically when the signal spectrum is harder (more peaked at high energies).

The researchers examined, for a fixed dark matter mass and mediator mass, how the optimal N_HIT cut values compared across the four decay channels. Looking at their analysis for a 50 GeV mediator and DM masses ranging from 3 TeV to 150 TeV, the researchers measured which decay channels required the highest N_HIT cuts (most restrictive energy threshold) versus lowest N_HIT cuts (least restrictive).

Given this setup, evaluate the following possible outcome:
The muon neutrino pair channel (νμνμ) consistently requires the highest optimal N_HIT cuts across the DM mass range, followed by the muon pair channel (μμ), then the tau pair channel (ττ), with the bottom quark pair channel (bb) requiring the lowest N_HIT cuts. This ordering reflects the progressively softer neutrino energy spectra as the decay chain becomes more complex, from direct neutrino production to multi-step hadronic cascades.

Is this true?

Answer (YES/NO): YES